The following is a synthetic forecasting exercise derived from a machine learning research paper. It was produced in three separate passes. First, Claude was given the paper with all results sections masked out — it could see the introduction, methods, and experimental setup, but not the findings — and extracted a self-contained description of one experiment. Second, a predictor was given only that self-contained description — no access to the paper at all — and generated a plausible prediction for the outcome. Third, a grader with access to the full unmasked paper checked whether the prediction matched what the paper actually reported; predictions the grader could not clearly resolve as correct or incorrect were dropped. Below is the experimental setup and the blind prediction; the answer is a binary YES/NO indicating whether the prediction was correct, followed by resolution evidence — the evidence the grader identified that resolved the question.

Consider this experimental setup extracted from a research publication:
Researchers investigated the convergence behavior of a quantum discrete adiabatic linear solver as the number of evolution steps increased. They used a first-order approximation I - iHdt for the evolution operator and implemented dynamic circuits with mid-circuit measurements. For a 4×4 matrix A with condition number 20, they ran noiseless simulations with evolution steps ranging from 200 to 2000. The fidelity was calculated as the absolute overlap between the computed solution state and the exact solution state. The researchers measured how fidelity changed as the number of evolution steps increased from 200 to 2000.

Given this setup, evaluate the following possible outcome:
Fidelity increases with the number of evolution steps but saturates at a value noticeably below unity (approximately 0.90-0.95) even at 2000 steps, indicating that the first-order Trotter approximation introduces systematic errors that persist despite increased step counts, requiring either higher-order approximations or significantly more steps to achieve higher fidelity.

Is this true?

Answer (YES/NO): NO